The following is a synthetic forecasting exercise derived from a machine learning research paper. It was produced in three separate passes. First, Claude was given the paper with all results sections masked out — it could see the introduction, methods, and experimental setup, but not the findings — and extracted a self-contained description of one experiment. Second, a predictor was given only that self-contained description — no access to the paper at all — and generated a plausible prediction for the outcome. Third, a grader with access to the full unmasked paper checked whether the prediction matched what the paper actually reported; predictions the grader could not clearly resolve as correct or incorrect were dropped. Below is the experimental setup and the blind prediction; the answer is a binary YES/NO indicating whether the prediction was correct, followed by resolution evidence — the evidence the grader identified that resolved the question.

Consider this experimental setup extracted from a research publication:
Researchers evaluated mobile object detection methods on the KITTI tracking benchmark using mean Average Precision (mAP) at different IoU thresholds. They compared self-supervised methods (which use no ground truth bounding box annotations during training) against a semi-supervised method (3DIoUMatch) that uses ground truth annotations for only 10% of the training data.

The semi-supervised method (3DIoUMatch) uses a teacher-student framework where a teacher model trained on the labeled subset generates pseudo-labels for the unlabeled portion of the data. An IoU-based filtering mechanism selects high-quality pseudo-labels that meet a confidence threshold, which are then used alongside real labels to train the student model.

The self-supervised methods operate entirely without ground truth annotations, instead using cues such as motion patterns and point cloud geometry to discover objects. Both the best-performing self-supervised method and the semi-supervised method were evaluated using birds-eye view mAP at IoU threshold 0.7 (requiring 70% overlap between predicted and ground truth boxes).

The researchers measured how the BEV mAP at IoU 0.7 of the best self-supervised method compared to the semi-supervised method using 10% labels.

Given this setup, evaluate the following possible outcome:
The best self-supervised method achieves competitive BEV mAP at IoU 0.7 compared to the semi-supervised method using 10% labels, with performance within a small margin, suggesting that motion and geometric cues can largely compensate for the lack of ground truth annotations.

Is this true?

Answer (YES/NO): NO